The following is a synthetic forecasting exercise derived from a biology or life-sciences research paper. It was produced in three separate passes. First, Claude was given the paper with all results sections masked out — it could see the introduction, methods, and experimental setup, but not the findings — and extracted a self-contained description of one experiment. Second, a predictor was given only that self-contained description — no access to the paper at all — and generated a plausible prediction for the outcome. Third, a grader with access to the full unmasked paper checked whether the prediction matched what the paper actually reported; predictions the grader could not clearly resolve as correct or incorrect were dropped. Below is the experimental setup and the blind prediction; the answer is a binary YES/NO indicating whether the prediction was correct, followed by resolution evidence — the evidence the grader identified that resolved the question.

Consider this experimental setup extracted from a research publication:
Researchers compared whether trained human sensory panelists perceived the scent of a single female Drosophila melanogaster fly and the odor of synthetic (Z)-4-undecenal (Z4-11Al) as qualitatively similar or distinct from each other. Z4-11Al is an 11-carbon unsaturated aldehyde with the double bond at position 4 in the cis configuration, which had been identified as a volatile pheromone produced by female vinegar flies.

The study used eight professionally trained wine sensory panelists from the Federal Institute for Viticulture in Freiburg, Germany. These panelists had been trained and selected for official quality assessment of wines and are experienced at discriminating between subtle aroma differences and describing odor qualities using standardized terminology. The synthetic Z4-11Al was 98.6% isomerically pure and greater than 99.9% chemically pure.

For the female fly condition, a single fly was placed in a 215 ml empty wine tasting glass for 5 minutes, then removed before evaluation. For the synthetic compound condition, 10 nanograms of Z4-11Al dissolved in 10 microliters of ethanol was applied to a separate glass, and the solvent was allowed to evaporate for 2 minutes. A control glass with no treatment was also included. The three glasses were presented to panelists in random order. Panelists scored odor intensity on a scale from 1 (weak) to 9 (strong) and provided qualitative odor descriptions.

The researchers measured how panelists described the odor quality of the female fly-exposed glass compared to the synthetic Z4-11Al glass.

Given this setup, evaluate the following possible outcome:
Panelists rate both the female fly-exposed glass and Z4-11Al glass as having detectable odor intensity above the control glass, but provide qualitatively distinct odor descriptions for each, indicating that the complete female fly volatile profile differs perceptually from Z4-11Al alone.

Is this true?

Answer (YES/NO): NO